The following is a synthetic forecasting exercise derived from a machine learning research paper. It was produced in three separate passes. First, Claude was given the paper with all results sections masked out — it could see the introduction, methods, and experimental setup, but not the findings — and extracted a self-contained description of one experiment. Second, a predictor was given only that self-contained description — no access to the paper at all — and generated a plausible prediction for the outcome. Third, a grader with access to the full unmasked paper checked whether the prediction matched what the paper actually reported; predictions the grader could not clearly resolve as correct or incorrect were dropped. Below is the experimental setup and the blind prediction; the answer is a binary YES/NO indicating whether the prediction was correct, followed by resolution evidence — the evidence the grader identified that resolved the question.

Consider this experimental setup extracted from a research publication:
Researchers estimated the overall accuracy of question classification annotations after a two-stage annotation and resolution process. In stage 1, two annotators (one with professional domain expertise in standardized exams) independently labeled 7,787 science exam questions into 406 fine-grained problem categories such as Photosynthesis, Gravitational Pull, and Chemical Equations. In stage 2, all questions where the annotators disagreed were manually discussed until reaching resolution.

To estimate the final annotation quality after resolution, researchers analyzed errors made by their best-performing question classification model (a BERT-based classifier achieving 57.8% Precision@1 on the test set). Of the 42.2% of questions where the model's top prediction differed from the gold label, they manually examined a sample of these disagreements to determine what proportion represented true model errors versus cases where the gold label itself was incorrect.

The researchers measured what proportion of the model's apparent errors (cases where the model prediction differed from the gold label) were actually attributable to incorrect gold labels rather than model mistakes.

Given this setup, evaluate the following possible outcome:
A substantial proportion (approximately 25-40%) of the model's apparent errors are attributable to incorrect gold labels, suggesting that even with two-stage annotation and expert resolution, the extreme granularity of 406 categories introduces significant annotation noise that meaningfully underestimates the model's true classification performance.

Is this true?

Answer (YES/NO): NO